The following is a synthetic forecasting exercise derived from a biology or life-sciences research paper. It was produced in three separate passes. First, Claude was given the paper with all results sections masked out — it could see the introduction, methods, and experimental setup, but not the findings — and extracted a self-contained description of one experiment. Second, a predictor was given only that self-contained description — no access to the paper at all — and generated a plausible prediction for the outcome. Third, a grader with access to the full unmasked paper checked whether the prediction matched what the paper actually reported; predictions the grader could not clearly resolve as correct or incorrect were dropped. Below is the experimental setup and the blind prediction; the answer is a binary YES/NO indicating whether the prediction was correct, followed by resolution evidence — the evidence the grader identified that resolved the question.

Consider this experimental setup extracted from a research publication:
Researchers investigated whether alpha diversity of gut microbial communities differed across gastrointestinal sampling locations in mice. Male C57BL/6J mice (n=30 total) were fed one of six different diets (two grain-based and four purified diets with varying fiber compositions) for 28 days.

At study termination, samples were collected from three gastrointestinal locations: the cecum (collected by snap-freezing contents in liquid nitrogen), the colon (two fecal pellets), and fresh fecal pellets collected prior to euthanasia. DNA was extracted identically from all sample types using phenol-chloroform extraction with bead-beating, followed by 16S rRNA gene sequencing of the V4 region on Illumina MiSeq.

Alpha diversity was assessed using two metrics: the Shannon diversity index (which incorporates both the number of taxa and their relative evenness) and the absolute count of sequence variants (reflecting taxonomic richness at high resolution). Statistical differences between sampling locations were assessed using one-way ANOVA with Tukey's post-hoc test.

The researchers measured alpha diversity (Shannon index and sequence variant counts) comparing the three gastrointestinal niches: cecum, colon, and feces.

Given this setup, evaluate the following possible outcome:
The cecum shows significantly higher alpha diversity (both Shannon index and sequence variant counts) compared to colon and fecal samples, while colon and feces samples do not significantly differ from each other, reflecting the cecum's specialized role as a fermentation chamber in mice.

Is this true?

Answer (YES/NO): NO